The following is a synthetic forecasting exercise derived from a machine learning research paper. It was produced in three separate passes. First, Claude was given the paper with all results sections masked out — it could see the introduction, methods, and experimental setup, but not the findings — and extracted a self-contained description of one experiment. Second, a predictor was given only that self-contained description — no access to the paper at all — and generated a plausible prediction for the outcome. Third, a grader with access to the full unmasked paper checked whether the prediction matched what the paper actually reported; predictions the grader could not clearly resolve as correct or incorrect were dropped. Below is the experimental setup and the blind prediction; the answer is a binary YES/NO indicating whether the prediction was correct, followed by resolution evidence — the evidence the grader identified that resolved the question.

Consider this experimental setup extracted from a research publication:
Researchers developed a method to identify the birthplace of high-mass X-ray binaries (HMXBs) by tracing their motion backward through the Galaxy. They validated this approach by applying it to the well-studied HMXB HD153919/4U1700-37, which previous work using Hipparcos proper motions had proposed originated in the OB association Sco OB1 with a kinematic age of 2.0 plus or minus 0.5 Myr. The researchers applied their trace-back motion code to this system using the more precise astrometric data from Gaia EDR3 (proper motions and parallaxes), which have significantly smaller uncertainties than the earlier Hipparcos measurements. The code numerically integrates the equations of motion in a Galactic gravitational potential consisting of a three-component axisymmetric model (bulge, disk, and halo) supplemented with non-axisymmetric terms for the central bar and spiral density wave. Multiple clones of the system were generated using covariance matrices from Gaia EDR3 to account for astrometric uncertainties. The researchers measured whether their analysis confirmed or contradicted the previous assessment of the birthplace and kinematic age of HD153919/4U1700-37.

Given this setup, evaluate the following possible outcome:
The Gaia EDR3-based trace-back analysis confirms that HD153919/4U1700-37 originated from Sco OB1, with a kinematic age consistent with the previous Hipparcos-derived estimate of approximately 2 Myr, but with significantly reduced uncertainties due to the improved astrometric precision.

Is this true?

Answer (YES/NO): YES